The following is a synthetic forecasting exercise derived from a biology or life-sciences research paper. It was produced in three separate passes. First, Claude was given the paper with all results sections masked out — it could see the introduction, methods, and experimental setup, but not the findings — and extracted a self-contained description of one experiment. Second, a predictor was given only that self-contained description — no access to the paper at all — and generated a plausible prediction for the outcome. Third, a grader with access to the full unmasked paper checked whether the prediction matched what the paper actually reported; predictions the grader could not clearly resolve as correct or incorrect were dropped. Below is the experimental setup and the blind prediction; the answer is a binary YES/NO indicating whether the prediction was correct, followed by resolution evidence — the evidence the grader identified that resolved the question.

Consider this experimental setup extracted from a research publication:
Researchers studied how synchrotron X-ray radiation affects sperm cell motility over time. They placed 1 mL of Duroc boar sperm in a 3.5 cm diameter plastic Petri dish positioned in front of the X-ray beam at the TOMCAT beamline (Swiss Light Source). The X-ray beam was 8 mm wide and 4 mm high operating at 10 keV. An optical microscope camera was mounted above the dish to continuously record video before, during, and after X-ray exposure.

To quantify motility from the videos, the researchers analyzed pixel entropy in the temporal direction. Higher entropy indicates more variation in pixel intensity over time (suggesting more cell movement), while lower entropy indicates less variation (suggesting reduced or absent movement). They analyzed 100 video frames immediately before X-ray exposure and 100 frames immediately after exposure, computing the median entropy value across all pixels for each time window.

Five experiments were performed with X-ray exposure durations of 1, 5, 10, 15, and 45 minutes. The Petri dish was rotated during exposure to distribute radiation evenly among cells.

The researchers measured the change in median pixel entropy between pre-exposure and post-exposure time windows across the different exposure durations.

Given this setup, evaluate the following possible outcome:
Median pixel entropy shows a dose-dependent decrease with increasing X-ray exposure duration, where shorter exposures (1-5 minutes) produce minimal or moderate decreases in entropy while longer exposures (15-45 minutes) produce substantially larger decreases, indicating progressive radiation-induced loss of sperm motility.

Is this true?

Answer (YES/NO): YES